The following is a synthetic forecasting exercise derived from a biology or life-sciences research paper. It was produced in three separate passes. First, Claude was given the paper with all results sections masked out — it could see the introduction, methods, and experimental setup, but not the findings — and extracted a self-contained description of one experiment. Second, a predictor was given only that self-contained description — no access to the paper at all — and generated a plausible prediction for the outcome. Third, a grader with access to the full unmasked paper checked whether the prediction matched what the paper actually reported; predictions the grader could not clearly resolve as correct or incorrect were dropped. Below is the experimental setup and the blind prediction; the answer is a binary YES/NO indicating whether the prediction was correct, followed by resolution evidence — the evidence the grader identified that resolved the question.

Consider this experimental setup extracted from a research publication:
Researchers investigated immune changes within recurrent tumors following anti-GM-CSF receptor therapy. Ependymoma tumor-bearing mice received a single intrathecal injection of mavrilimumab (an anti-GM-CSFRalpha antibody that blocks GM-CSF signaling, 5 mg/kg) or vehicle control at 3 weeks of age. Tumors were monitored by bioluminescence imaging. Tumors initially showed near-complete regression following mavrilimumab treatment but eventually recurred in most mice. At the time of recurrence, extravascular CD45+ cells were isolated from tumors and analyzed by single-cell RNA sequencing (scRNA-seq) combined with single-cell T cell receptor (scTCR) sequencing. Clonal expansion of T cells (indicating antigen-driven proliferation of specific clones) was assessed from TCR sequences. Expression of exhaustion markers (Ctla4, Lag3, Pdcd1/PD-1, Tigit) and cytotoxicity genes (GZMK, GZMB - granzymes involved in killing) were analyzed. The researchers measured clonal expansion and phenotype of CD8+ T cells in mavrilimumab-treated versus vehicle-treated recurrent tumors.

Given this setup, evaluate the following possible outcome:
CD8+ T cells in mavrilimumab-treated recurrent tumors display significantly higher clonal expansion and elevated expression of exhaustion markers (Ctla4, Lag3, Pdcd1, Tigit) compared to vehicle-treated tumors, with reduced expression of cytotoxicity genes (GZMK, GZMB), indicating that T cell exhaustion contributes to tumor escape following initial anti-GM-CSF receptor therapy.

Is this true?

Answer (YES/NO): NO